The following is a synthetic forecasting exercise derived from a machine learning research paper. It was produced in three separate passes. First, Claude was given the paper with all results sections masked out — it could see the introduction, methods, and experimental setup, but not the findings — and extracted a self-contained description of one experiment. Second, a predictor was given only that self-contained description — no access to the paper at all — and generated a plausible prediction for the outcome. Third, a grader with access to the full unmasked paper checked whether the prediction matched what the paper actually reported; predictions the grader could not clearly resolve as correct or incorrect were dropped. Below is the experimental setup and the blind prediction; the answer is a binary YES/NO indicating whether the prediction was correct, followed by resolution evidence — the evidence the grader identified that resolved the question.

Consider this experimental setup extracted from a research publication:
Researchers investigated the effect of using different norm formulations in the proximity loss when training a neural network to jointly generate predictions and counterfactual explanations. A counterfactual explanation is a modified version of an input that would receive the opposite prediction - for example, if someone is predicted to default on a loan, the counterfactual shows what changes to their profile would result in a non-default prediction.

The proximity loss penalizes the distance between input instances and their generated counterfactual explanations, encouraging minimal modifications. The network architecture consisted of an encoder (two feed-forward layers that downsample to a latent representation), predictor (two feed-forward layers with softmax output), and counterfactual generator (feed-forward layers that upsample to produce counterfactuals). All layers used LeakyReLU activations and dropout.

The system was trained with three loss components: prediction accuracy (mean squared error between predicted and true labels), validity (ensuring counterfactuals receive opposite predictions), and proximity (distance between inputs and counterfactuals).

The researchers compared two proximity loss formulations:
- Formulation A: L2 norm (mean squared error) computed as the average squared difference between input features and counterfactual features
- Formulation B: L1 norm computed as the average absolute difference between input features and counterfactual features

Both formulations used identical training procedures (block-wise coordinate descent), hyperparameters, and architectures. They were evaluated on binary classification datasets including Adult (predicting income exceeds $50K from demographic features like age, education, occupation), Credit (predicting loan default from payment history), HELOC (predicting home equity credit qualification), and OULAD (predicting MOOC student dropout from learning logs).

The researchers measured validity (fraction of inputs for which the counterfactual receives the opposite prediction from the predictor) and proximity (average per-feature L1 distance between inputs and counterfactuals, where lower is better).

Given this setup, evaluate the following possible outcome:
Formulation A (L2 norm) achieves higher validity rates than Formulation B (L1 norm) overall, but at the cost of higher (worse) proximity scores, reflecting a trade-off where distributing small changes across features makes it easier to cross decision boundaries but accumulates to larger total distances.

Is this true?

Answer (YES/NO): NO